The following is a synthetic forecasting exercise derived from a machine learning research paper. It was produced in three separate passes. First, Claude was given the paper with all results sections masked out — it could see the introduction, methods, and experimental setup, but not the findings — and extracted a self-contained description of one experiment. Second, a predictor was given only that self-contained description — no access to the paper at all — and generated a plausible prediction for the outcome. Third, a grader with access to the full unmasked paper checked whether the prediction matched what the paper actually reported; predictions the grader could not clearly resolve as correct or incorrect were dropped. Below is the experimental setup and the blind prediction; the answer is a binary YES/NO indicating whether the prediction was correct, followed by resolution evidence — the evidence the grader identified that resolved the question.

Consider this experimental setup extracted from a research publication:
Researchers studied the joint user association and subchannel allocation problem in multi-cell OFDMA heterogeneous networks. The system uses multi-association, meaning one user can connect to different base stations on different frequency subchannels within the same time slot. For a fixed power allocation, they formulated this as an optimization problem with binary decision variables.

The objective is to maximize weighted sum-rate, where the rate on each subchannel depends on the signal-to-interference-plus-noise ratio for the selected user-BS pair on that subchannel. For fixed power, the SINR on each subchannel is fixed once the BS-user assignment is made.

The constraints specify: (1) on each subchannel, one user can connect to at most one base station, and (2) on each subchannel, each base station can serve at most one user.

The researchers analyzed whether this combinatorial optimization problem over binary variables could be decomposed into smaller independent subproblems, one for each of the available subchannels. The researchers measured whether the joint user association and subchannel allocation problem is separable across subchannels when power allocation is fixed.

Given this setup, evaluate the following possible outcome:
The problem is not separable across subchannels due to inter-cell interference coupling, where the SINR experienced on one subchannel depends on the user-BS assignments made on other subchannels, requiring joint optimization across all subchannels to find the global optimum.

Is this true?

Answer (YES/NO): NO